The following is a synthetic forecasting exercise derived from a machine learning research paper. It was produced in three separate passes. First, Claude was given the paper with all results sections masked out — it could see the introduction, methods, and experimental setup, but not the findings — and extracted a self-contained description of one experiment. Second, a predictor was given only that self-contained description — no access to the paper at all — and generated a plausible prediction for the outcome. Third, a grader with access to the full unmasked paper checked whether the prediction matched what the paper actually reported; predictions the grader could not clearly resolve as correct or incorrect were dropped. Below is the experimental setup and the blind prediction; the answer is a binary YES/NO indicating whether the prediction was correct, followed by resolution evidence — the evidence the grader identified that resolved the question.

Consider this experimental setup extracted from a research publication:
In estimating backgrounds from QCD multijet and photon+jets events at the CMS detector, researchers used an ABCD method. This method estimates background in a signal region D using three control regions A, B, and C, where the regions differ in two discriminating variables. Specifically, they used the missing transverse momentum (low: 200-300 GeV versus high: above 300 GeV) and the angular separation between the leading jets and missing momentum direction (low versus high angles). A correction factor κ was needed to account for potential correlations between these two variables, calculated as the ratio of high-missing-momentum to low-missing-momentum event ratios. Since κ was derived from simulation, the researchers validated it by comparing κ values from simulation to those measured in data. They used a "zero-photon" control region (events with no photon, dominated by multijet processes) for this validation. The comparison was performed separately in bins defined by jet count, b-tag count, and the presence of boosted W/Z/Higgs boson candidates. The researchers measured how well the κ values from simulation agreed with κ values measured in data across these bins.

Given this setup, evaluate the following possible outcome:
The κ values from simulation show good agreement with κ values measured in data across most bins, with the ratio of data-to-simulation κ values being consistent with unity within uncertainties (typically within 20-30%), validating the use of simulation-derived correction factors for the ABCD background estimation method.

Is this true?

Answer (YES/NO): NO